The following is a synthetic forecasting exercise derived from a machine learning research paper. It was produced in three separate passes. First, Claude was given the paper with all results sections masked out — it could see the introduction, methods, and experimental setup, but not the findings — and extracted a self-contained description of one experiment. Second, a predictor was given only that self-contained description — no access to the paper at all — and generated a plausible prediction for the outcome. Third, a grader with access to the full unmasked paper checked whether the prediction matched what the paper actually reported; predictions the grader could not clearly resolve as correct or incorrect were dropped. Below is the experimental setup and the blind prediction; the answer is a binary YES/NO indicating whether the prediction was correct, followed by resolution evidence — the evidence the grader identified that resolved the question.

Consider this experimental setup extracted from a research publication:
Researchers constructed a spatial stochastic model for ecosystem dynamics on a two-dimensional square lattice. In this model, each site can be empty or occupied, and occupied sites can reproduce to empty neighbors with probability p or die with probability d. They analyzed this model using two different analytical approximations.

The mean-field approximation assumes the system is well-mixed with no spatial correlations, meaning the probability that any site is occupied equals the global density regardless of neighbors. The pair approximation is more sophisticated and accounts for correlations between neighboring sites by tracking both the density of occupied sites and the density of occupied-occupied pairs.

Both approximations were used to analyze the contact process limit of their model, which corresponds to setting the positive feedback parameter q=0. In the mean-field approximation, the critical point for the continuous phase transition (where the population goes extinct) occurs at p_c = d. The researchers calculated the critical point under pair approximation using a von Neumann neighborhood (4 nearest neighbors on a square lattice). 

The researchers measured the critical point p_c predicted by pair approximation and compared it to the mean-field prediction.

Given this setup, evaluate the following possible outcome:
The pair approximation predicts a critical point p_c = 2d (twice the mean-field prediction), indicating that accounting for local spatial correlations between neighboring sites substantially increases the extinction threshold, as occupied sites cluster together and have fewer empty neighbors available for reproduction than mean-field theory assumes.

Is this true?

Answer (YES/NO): NO